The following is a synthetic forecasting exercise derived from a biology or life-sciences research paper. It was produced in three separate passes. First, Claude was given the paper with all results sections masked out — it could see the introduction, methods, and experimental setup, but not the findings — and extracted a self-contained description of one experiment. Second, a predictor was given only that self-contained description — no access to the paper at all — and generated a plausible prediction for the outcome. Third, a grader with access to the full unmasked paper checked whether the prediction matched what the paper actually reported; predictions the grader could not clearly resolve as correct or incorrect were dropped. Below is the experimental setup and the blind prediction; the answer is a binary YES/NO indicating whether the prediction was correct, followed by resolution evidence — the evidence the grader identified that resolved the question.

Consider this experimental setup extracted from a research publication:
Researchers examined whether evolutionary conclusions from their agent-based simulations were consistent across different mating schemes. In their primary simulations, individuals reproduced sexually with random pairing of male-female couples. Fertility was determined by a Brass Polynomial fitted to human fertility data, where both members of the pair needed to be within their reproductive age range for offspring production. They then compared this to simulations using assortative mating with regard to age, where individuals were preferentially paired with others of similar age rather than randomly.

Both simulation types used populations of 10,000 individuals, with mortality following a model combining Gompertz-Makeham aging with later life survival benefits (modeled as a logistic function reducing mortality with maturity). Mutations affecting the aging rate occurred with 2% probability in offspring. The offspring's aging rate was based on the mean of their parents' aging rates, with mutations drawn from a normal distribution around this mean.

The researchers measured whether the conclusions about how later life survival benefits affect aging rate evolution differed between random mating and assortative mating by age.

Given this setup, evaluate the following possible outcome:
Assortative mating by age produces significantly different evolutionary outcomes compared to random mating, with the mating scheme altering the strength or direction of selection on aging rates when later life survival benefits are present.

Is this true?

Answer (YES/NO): NO